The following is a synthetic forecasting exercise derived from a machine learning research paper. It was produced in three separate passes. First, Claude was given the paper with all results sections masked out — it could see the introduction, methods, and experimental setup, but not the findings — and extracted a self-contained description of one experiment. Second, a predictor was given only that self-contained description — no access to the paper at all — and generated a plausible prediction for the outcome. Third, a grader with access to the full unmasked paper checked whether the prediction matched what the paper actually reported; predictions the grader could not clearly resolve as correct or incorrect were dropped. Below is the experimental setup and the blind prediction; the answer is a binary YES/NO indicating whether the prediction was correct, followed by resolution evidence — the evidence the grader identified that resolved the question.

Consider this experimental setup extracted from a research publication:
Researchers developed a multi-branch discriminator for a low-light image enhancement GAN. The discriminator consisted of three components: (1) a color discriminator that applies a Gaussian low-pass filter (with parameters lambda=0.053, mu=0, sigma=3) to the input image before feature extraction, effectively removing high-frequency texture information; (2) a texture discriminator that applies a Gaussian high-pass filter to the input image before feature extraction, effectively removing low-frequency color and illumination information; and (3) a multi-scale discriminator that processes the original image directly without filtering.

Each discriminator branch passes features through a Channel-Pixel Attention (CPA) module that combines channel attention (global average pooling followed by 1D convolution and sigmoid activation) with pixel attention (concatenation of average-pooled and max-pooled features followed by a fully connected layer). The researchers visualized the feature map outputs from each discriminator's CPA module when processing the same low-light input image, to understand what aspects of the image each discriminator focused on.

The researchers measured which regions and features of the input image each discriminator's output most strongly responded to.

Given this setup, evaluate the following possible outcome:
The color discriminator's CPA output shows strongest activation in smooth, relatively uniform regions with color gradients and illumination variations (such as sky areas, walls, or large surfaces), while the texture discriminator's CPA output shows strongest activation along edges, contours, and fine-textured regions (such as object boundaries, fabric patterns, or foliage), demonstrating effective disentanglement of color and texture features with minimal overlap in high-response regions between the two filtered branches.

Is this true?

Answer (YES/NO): NO